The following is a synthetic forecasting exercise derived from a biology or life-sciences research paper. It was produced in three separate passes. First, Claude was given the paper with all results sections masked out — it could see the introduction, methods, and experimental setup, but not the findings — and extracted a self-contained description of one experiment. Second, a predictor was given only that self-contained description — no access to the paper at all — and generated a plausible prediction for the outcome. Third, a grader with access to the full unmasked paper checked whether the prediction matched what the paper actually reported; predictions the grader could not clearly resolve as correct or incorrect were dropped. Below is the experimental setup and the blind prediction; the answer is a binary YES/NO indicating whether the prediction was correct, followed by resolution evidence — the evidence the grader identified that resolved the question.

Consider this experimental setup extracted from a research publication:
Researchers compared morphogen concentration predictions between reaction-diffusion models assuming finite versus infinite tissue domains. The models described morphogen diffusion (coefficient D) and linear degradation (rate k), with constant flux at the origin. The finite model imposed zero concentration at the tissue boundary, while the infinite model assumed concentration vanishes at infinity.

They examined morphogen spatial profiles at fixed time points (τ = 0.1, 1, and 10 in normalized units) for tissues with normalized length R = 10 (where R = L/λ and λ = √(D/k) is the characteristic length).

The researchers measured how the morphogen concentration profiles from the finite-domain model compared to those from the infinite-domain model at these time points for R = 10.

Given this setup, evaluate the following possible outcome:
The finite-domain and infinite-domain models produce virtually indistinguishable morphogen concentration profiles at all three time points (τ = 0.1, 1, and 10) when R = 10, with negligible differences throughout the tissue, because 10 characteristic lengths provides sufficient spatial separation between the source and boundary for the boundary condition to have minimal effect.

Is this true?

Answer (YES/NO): YES